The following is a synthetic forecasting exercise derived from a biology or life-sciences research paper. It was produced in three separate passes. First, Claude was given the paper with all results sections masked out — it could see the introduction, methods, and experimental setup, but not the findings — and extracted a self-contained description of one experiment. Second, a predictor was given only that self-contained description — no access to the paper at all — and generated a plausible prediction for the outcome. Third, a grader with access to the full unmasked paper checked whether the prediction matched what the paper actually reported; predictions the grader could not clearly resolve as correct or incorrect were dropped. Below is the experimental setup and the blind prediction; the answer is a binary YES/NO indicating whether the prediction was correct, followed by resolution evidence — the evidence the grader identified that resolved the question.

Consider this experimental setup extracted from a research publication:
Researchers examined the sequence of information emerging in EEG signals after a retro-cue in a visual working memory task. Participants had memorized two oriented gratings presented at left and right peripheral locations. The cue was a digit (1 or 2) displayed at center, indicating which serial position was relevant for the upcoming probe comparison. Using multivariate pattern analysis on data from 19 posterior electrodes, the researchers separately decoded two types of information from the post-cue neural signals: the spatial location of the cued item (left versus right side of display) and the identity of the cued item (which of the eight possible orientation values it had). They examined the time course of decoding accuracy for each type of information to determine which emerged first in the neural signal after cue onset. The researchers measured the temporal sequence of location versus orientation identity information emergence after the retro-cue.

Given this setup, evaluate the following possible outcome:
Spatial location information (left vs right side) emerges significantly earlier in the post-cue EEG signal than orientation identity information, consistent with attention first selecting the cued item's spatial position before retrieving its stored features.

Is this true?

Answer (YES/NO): YES